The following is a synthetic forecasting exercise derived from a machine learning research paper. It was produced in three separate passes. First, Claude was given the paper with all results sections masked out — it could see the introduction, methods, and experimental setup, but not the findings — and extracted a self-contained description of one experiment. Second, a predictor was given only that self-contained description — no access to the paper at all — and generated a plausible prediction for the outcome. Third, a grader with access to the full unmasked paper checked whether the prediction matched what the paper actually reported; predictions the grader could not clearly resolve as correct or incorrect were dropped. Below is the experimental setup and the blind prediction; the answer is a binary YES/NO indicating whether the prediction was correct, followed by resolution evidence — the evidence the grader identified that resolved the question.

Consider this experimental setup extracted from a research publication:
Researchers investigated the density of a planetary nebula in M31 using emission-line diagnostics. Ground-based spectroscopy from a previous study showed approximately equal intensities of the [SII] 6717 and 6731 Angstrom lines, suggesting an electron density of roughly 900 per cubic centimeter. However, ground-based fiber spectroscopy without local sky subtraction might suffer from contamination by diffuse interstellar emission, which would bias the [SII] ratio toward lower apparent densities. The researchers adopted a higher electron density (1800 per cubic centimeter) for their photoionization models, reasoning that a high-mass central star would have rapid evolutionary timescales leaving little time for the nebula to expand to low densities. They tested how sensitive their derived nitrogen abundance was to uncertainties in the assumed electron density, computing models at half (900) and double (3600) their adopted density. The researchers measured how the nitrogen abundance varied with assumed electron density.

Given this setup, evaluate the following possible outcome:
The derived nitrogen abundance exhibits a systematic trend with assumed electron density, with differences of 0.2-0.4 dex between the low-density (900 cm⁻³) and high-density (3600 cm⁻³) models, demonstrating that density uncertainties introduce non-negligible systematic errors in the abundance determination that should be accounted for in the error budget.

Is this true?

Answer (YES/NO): NO